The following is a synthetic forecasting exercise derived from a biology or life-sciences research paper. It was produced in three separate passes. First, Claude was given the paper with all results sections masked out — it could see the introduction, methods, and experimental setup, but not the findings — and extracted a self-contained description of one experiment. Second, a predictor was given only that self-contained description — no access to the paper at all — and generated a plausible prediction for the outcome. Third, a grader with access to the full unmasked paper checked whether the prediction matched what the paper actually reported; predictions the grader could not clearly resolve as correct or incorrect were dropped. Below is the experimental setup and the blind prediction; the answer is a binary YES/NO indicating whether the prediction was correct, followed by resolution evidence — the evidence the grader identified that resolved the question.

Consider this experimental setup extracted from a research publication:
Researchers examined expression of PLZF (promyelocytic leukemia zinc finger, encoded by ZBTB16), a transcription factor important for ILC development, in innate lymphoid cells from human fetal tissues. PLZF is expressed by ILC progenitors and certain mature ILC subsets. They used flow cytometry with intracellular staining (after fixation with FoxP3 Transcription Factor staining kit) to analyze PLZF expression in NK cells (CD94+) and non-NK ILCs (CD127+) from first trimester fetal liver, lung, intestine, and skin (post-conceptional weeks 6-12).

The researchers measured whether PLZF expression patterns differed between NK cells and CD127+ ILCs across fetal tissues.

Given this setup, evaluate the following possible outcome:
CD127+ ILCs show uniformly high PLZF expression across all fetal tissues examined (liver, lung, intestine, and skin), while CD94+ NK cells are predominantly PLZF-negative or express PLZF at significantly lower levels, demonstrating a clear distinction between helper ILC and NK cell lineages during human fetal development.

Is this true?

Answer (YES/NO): NO